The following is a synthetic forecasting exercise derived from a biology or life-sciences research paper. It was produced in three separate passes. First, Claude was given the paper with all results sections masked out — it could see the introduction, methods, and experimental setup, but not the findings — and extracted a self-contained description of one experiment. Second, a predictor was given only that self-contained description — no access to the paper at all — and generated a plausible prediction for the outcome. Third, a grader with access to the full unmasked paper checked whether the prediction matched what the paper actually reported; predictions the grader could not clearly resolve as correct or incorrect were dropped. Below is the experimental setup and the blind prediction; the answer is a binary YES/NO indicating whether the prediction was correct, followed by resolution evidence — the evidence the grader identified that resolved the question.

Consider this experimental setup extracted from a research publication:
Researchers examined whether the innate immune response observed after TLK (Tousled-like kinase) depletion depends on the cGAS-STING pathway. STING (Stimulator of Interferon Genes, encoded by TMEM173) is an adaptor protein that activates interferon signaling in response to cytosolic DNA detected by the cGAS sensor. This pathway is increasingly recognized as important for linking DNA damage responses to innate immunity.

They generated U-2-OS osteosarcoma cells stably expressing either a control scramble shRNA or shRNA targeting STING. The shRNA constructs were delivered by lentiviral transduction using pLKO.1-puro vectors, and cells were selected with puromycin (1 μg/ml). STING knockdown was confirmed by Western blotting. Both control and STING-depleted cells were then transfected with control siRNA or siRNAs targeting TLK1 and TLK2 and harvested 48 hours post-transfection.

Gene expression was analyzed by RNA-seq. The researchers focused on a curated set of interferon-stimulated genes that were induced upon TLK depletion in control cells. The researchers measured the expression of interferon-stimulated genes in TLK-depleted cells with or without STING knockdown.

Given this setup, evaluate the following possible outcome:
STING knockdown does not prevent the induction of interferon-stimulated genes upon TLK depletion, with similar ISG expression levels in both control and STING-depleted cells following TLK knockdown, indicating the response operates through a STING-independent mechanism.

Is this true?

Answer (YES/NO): NO